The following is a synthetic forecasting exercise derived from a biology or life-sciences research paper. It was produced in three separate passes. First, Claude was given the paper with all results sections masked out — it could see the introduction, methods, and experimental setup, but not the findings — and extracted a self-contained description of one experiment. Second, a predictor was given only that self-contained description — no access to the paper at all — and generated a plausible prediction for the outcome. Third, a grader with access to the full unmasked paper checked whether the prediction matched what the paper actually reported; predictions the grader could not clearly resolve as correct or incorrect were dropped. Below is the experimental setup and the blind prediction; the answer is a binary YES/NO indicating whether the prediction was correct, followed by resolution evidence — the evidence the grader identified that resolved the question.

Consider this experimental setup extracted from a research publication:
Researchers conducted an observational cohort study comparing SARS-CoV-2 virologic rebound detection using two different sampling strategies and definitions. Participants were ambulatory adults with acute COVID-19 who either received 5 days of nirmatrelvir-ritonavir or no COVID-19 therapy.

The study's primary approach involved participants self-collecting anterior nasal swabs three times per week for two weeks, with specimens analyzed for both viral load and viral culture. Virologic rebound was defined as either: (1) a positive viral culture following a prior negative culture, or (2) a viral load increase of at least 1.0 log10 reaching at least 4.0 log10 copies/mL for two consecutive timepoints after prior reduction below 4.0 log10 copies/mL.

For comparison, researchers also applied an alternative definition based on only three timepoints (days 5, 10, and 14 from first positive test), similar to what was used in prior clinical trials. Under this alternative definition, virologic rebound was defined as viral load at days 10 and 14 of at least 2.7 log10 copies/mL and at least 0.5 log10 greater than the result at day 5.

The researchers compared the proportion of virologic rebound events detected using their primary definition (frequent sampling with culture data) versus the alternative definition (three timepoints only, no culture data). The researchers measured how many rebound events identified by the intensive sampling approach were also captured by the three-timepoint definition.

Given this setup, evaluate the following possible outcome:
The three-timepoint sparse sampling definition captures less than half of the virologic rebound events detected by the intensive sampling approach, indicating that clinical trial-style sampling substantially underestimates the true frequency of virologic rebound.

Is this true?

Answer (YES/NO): YES